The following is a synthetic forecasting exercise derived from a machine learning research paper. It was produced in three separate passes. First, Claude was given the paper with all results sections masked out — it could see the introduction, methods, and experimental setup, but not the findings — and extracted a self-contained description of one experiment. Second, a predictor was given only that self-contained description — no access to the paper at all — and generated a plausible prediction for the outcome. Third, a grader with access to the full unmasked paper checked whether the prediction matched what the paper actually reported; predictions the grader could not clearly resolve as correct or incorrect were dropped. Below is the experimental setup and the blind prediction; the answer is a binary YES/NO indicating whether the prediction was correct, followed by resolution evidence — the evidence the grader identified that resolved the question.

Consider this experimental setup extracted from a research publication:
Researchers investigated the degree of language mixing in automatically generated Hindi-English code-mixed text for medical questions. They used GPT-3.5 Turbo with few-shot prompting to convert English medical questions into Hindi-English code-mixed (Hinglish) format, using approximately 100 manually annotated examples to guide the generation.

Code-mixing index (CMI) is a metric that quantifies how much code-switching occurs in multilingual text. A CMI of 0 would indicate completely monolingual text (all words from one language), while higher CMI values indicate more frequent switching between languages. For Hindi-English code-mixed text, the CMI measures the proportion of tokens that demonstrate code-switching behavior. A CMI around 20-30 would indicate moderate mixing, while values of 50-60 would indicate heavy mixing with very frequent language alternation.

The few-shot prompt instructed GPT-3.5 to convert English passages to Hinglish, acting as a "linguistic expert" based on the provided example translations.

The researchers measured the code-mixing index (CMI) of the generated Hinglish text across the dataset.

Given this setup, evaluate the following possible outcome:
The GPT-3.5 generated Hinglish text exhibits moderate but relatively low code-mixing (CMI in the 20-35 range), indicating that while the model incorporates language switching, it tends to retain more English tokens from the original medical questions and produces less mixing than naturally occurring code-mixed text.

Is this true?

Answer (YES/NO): YES